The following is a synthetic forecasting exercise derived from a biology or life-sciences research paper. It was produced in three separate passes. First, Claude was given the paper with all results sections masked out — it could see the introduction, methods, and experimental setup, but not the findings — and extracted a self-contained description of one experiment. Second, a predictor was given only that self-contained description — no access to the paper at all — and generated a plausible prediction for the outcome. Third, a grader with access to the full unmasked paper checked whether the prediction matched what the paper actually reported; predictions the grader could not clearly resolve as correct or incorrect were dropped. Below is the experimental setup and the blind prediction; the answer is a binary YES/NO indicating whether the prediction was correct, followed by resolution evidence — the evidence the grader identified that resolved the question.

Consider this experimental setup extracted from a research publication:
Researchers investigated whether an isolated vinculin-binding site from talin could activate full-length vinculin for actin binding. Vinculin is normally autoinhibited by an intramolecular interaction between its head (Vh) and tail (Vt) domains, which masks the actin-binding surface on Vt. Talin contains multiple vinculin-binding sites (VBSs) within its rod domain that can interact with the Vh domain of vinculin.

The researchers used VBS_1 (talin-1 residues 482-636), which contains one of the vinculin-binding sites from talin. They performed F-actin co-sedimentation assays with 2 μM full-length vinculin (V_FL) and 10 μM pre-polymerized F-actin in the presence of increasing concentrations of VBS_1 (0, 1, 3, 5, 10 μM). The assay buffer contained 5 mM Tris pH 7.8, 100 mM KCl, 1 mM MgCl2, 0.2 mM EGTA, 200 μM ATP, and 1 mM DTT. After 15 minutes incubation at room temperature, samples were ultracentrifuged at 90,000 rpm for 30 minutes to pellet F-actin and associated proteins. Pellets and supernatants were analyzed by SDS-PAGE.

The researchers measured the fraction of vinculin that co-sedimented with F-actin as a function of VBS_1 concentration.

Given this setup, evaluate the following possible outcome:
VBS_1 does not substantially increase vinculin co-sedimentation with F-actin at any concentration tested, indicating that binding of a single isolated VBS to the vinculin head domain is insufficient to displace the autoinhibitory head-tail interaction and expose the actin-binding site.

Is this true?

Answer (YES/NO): NO